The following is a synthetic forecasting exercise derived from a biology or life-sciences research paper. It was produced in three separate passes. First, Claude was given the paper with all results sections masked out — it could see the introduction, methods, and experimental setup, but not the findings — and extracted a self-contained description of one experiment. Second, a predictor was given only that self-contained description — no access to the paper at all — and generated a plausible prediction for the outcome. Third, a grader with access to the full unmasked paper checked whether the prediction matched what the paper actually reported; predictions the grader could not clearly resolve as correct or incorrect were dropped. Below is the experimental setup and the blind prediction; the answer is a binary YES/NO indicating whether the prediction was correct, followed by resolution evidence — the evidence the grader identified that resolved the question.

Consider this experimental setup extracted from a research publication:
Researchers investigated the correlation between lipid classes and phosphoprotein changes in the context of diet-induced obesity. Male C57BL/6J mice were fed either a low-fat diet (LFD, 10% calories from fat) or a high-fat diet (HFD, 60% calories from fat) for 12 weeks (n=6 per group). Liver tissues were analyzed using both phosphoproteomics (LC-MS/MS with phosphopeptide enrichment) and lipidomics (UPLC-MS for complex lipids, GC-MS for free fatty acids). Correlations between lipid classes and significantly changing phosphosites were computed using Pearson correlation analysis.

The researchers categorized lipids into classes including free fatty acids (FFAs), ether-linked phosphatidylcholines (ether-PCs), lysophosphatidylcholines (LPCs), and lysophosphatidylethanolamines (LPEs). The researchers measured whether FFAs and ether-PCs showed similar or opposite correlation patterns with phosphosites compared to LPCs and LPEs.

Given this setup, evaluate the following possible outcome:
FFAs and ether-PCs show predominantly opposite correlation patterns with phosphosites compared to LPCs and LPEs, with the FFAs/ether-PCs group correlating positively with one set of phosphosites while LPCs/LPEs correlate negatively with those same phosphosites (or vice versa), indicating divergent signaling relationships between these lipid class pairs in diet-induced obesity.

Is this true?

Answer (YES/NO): YES